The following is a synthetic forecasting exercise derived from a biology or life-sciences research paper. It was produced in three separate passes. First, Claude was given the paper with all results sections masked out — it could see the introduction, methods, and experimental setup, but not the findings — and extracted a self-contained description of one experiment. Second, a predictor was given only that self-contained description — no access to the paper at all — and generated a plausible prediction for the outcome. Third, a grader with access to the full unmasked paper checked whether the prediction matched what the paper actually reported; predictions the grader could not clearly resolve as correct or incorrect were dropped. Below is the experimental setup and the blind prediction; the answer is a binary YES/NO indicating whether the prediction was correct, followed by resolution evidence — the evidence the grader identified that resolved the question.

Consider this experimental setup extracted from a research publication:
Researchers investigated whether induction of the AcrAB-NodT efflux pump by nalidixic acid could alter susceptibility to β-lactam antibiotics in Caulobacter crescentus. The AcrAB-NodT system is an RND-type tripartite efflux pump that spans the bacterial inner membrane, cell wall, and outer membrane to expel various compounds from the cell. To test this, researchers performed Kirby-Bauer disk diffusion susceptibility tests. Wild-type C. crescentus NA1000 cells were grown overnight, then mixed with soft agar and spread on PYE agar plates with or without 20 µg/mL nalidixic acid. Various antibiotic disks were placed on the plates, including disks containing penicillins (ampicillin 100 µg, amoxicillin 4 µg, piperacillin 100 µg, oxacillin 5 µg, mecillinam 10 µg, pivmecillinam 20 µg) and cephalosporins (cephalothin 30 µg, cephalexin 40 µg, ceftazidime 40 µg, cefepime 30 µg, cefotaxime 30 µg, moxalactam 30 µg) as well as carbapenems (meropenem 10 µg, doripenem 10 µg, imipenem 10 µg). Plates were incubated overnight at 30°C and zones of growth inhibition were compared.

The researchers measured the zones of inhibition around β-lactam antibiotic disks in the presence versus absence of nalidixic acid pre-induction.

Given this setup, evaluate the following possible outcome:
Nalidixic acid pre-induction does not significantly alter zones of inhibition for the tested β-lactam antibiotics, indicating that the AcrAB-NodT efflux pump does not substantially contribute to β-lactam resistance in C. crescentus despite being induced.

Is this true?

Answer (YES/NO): NO